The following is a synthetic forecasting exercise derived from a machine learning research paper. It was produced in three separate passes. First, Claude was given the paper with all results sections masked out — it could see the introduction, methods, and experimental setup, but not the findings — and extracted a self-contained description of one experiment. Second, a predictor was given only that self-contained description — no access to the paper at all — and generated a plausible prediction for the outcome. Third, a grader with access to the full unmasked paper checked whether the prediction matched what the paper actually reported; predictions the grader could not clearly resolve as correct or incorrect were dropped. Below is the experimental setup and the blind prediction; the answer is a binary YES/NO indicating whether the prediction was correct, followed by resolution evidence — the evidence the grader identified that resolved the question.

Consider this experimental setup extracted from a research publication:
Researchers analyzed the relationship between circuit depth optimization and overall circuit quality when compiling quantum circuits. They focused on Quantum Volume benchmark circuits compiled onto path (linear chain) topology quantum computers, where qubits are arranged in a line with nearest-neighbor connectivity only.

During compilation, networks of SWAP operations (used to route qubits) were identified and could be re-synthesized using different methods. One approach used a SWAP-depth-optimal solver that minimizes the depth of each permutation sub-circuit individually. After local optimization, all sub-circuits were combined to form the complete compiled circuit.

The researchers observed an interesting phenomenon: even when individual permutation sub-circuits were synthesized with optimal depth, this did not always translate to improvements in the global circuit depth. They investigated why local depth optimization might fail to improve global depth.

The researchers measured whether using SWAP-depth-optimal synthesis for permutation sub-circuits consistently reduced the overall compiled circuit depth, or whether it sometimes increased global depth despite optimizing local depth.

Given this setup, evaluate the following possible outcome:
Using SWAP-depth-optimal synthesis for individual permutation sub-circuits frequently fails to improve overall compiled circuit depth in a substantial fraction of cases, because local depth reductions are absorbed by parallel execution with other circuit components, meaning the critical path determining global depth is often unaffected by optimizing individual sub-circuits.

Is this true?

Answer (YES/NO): NO